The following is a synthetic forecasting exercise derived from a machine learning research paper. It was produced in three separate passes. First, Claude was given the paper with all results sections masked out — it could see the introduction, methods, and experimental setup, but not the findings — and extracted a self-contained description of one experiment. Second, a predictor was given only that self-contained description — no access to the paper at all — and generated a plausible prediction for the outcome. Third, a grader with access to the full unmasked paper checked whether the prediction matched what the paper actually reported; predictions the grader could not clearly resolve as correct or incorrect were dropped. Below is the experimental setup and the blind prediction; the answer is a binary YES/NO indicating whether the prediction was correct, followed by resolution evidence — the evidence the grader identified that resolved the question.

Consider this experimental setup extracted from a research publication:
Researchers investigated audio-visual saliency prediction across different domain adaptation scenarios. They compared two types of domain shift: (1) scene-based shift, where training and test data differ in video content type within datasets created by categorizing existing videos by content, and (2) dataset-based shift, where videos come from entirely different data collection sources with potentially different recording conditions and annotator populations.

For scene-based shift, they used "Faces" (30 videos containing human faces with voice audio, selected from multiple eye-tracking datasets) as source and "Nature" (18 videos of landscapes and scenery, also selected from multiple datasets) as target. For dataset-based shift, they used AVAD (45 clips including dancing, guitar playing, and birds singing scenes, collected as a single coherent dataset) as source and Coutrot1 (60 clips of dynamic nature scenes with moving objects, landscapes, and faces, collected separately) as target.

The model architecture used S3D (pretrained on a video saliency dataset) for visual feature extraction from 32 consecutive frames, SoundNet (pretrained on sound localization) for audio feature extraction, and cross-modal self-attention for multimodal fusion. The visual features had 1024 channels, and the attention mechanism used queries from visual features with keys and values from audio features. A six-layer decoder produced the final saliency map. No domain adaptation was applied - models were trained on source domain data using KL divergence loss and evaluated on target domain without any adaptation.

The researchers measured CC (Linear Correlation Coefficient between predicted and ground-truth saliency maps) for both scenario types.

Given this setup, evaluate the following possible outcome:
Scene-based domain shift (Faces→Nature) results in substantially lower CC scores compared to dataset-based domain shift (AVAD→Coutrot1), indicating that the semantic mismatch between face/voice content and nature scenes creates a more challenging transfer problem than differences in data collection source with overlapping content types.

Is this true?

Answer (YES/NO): YES